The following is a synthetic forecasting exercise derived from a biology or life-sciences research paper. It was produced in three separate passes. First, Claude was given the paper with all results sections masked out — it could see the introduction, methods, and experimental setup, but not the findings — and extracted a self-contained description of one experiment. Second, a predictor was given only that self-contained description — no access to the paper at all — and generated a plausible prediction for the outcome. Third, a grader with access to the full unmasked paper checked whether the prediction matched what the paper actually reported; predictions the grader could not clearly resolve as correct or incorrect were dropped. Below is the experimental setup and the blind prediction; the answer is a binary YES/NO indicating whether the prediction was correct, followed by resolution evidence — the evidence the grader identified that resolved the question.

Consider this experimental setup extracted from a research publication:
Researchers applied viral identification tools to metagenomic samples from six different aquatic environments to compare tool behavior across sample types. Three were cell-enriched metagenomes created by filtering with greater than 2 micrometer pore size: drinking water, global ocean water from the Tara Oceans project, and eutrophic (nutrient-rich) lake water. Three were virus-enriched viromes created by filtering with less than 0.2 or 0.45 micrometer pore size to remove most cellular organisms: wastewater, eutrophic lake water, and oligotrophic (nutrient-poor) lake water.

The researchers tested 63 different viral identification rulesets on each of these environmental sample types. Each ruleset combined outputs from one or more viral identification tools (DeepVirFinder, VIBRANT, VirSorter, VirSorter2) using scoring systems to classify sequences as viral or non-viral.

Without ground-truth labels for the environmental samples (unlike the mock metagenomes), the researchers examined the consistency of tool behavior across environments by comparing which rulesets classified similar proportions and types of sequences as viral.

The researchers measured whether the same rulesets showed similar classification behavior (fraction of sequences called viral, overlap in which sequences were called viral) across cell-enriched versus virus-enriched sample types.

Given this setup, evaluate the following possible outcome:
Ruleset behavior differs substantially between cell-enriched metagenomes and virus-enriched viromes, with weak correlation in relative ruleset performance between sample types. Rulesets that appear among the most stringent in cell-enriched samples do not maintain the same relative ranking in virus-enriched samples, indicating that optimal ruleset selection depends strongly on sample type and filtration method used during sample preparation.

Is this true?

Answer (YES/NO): NO